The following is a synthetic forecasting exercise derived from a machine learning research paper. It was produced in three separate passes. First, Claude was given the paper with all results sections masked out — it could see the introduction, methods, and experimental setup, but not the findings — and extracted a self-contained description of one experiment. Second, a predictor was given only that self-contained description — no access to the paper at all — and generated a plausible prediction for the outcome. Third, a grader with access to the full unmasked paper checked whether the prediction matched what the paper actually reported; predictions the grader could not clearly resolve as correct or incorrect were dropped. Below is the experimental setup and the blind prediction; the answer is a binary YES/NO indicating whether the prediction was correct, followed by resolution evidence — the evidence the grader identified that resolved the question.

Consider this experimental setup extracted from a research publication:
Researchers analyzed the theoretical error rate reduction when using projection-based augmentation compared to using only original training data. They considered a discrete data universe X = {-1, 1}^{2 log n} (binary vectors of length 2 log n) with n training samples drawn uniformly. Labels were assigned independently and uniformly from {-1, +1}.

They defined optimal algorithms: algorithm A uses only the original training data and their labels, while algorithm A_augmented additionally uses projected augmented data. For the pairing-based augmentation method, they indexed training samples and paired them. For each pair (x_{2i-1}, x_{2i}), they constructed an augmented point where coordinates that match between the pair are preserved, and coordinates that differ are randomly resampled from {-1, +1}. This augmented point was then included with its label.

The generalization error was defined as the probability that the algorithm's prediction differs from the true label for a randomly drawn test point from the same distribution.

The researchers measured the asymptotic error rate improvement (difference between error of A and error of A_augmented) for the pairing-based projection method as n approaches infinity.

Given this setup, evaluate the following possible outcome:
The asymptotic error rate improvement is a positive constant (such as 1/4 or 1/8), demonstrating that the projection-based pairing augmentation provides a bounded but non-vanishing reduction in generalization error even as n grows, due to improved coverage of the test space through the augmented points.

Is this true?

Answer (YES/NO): NO